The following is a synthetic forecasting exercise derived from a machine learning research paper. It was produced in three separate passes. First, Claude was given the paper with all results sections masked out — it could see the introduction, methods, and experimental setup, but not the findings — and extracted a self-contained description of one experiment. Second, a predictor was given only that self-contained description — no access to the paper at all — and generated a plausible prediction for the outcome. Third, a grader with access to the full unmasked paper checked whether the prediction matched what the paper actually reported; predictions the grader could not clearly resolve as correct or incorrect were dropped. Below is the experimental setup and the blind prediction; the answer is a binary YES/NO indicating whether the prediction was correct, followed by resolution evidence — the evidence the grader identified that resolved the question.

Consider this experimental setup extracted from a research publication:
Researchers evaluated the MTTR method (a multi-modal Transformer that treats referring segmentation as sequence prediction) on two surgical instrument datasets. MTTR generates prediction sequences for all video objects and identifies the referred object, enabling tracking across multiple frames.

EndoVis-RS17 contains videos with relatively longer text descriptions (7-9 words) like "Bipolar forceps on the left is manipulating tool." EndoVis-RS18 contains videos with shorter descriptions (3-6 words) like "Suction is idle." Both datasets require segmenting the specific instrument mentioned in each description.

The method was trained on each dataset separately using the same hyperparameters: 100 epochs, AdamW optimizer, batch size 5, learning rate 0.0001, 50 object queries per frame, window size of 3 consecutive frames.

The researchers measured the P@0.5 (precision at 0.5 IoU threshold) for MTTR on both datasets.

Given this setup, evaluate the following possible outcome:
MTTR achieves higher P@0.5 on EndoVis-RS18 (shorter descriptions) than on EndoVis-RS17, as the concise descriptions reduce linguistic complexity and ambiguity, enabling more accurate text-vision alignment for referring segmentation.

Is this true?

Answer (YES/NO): YES